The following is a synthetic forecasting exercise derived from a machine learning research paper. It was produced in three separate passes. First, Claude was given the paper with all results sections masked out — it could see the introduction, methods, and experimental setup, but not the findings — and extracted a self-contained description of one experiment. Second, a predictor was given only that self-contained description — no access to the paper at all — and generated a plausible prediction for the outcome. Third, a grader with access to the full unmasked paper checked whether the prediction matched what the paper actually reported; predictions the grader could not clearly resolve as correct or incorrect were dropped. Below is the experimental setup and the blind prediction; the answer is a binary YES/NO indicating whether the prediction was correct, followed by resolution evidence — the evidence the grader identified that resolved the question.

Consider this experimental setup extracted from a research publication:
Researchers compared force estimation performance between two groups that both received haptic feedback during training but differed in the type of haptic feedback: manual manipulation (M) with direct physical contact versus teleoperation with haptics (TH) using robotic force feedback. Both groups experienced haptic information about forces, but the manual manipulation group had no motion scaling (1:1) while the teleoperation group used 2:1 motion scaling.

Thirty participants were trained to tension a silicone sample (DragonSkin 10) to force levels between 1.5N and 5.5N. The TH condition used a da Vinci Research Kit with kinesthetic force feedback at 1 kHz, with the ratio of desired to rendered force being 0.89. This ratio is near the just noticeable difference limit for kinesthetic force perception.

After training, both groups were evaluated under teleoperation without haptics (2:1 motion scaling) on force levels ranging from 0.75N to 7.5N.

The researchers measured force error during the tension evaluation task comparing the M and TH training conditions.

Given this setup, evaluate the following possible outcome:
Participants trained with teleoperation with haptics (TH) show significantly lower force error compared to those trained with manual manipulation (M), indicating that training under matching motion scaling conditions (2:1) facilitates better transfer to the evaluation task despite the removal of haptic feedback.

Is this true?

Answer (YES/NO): YES